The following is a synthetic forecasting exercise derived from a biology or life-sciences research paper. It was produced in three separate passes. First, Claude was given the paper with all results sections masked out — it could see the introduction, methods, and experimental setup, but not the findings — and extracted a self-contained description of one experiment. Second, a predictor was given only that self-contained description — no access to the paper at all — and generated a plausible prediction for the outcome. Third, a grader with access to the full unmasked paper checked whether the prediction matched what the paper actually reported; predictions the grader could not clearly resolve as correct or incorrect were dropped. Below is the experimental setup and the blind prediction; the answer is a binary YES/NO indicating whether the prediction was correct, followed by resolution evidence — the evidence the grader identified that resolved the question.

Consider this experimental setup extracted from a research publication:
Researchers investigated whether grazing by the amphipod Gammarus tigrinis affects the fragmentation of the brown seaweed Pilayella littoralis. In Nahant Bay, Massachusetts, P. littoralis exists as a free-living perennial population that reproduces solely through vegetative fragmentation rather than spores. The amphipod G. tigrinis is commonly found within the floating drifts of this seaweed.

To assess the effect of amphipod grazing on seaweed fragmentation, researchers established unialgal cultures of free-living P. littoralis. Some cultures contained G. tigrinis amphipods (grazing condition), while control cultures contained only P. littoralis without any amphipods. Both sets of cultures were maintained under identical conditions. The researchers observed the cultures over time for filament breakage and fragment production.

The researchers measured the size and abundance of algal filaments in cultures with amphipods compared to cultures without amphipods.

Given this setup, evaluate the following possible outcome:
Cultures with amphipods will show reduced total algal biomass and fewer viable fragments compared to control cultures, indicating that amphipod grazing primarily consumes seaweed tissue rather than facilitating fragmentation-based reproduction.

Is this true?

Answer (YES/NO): NO